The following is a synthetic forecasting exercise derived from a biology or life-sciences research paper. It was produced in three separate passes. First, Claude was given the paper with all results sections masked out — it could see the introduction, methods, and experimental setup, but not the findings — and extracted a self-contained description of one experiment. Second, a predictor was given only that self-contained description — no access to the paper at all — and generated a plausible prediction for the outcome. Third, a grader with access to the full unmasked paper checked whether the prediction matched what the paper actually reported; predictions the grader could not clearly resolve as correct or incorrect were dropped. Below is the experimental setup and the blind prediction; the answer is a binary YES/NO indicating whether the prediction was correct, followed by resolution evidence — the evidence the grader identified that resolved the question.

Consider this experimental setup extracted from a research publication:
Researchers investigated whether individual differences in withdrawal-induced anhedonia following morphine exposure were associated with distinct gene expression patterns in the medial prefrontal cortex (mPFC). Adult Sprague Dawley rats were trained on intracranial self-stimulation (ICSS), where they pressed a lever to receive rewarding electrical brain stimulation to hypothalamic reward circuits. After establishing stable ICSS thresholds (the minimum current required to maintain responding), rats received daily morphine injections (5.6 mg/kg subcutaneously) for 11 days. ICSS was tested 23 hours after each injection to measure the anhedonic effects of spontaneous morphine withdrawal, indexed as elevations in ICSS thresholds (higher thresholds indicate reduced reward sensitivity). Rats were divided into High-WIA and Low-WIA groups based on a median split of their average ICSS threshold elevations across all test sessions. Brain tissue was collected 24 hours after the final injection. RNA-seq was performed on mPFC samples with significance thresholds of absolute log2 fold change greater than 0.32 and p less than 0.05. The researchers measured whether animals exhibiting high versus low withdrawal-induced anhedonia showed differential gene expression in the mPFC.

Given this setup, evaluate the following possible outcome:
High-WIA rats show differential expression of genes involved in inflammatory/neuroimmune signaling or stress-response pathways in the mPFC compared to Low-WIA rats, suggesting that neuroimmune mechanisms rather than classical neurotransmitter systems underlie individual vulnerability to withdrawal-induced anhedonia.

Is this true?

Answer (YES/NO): NO